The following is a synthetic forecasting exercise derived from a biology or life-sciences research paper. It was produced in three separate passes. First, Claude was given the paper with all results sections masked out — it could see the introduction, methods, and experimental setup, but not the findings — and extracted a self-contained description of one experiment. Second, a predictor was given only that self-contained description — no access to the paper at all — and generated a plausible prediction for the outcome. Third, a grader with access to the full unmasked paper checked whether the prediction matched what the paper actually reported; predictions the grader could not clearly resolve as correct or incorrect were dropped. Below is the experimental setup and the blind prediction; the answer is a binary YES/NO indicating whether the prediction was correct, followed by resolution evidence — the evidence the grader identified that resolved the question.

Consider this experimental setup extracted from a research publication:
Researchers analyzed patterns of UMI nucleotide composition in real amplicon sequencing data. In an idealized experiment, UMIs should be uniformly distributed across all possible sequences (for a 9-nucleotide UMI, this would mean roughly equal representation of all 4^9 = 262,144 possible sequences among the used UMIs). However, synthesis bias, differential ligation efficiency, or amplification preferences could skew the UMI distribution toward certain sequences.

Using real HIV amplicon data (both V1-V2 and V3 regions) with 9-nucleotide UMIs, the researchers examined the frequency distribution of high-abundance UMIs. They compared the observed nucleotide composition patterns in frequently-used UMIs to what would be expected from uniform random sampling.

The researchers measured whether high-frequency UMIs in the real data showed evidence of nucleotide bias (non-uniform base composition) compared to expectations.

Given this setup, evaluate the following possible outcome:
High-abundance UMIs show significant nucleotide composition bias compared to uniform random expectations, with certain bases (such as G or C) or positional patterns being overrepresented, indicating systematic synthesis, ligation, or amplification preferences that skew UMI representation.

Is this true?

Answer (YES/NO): YES